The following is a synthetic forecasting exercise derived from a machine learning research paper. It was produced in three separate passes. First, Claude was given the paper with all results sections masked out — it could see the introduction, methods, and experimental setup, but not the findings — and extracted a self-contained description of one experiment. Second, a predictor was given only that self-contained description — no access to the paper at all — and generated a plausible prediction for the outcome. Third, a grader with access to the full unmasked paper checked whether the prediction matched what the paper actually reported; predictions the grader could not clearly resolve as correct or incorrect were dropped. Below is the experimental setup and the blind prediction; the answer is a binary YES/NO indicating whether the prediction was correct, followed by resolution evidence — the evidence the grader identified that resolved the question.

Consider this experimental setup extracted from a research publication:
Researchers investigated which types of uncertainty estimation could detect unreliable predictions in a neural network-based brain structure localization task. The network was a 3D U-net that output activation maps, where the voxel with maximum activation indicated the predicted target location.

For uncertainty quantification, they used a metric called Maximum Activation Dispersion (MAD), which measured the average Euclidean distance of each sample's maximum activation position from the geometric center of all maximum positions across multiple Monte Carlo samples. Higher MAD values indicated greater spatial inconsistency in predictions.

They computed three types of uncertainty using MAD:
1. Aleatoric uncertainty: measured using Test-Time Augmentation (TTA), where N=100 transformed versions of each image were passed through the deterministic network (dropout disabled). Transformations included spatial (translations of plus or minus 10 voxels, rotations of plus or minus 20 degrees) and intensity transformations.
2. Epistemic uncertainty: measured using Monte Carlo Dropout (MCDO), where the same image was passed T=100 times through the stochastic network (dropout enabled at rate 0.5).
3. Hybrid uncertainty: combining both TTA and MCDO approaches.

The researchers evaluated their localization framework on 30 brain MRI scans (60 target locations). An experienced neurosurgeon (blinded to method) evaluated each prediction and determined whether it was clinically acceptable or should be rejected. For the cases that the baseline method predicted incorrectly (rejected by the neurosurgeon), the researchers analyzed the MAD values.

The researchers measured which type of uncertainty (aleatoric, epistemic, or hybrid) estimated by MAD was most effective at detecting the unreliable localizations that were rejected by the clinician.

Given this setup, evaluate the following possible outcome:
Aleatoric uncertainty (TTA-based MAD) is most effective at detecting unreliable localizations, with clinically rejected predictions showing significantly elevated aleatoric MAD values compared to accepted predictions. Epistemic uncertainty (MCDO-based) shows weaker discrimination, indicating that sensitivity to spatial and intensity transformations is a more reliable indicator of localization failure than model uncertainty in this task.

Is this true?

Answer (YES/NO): NO